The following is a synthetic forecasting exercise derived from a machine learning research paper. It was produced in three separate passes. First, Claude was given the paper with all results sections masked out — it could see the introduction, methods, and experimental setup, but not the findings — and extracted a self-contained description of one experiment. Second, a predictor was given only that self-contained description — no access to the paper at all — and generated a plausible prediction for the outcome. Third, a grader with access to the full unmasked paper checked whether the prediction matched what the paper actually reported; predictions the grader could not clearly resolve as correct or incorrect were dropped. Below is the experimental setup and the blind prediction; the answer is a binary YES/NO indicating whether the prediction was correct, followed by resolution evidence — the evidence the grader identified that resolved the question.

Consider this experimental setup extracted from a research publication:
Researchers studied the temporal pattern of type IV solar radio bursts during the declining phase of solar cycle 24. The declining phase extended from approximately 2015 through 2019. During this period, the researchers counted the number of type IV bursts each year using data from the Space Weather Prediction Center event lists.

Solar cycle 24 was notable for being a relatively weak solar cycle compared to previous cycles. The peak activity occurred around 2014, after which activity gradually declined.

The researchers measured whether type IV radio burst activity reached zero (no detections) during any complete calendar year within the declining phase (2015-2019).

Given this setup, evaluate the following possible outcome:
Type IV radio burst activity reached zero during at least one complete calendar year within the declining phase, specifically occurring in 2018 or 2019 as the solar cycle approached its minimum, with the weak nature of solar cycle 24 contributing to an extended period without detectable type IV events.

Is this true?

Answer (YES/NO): YES